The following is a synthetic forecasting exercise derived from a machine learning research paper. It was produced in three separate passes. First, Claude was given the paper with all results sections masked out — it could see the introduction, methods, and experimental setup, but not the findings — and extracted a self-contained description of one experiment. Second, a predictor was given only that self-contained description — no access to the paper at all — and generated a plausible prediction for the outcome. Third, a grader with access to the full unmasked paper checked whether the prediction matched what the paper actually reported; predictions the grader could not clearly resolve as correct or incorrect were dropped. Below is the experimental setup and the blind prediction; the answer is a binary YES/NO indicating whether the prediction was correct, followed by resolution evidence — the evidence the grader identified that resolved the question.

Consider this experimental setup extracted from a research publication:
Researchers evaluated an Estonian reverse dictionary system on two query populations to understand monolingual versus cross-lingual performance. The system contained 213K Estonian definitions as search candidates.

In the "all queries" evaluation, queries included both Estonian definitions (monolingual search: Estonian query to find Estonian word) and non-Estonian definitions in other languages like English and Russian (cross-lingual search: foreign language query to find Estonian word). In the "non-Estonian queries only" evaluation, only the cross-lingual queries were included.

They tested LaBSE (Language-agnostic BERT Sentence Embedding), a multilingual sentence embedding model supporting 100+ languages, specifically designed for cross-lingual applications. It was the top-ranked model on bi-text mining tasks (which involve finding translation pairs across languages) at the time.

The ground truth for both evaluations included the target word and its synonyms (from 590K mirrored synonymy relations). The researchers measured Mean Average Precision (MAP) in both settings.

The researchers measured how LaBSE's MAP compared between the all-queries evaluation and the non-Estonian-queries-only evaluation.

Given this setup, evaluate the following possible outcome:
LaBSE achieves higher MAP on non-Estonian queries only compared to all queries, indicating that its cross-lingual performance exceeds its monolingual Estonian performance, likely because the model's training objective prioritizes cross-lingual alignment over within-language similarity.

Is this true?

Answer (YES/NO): NO